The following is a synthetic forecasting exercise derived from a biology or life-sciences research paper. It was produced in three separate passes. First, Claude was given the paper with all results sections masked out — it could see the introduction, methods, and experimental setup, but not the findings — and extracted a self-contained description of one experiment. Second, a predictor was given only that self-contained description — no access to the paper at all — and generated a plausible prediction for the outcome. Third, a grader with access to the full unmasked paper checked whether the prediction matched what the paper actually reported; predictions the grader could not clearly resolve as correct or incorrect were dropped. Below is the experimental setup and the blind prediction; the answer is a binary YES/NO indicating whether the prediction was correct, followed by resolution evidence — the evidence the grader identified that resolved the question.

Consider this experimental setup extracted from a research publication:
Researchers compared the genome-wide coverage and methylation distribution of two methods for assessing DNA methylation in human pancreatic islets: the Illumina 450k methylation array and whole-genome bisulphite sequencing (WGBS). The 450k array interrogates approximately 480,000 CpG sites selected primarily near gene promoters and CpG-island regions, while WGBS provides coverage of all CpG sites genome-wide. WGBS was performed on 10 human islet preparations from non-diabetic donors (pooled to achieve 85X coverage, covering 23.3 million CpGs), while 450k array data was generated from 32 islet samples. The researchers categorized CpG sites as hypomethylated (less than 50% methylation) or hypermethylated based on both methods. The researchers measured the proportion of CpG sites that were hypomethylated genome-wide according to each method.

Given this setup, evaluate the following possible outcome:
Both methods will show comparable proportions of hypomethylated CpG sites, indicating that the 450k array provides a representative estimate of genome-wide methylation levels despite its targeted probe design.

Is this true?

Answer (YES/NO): NO